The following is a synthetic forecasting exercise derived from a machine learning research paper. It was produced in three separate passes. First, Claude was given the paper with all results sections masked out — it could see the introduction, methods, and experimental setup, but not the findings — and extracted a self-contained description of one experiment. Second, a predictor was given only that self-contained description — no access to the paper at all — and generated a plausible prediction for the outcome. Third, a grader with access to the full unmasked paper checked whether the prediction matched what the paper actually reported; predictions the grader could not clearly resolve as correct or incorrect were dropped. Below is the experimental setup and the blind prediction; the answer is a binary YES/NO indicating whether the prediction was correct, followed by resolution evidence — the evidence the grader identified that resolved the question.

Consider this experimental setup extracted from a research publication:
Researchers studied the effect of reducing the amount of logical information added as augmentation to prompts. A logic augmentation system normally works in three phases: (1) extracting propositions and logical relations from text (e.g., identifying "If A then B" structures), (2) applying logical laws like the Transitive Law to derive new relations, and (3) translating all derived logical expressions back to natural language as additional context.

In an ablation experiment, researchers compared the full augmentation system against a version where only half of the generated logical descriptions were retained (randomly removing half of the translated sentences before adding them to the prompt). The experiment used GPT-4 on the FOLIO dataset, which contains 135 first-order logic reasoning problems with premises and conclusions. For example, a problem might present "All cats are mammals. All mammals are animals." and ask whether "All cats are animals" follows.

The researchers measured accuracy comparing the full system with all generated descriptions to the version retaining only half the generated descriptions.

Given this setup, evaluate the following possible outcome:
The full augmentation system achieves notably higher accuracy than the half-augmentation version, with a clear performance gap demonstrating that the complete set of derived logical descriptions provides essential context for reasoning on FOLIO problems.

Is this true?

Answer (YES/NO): NO